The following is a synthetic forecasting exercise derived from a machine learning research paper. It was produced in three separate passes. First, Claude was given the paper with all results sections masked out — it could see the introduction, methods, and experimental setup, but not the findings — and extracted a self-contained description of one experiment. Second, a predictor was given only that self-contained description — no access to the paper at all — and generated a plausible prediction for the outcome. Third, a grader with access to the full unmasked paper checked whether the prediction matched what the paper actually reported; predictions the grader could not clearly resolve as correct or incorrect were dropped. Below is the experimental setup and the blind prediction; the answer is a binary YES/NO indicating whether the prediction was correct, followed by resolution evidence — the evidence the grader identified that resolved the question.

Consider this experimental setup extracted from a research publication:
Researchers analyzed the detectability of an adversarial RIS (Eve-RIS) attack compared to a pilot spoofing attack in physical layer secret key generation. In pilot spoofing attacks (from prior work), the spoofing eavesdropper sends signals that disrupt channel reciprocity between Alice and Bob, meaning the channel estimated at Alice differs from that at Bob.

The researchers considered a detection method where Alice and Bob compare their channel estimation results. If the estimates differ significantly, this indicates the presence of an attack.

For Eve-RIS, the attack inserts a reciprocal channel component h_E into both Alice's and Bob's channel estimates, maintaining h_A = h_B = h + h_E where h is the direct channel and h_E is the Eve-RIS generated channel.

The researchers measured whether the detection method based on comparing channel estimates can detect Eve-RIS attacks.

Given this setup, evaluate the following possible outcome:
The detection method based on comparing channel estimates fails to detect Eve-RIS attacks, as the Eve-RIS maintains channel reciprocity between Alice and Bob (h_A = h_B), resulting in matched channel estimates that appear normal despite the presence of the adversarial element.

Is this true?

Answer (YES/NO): YES